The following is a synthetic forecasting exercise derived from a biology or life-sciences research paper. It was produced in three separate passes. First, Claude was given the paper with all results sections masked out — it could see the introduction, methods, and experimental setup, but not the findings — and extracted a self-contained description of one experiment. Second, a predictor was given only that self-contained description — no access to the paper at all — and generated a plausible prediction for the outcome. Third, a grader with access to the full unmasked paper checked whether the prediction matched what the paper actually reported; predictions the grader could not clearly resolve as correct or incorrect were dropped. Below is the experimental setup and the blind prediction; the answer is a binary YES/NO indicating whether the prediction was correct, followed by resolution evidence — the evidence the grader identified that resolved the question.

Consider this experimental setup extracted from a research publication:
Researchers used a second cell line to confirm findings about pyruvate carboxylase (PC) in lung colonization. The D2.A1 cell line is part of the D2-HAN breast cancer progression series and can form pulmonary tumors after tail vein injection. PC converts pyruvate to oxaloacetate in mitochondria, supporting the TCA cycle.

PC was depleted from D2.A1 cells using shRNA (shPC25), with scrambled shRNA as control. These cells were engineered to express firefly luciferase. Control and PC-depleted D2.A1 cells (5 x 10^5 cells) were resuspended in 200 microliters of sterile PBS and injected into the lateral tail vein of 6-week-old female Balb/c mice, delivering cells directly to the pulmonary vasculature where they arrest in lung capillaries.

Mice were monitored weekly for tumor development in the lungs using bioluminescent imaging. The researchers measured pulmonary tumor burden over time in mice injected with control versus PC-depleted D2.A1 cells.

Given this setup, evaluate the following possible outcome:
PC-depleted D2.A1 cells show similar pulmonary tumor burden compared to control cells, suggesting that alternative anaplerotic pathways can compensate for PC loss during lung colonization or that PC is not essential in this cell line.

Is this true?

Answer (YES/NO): NO